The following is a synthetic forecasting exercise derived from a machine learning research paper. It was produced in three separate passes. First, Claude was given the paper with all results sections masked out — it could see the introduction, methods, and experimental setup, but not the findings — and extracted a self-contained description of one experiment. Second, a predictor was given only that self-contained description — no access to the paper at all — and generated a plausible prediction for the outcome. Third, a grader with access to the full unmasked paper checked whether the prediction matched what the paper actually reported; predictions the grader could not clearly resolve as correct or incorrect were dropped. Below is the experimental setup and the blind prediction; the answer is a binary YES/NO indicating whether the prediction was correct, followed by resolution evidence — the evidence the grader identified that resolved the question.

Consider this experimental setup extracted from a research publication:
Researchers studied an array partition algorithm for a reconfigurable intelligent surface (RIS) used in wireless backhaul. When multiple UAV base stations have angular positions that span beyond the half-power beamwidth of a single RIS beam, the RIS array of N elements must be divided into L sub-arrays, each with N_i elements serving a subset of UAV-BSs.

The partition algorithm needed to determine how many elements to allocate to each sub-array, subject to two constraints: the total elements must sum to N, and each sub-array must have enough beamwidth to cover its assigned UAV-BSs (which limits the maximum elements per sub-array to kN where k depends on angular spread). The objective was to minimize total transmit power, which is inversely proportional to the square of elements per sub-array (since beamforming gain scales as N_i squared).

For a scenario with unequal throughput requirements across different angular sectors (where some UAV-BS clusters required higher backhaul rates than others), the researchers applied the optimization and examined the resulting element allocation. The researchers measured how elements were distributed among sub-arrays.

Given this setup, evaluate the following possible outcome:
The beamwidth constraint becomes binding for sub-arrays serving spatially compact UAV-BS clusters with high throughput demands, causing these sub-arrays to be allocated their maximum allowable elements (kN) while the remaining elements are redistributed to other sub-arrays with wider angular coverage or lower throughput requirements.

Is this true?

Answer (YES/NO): NO